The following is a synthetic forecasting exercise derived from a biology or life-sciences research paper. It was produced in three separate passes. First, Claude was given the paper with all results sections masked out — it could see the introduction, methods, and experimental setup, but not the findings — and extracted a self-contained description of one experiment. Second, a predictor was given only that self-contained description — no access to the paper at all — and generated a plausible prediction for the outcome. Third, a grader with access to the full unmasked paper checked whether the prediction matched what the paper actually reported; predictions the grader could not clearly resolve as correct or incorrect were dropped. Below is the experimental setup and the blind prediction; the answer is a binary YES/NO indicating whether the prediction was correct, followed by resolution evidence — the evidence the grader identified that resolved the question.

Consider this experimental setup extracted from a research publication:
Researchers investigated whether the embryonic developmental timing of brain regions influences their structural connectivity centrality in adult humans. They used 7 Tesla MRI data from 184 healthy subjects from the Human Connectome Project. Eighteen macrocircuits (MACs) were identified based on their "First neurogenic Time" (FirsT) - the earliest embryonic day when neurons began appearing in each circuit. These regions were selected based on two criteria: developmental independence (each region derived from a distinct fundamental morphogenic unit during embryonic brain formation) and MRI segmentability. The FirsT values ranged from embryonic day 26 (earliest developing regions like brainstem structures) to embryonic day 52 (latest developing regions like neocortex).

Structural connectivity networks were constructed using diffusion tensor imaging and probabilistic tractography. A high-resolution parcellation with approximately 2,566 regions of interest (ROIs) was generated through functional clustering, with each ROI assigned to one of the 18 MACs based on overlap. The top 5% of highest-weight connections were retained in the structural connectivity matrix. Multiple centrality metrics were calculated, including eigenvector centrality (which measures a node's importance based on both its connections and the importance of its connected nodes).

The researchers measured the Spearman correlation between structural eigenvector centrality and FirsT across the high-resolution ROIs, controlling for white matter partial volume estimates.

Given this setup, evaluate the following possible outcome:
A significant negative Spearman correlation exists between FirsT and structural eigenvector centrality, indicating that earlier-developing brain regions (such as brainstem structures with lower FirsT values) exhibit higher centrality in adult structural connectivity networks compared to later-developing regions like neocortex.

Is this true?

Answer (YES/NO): YES